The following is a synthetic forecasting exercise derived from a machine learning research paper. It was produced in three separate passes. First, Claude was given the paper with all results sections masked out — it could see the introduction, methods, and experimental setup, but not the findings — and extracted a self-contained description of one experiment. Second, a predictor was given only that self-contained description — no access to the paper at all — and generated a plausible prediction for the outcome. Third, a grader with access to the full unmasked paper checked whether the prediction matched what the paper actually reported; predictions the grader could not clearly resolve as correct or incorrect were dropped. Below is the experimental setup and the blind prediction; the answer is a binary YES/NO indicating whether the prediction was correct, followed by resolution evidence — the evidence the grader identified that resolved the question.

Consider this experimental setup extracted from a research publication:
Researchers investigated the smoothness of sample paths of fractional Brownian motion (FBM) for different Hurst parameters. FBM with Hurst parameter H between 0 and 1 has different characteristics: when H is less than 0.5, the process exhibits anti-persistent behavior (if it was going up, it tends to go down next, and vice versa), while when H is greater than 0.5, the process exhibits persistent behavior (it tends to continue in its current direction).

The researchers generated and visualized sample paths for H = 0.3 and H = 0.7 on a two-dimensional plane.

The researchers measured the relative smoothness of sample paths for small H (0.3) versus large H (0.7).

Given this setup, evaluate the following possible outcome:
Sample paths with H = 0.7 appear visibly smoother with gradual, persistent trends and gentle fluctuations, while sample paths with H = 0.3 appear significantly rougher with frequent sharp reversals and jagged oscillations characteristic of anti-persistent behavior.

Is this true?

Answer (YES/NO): YES